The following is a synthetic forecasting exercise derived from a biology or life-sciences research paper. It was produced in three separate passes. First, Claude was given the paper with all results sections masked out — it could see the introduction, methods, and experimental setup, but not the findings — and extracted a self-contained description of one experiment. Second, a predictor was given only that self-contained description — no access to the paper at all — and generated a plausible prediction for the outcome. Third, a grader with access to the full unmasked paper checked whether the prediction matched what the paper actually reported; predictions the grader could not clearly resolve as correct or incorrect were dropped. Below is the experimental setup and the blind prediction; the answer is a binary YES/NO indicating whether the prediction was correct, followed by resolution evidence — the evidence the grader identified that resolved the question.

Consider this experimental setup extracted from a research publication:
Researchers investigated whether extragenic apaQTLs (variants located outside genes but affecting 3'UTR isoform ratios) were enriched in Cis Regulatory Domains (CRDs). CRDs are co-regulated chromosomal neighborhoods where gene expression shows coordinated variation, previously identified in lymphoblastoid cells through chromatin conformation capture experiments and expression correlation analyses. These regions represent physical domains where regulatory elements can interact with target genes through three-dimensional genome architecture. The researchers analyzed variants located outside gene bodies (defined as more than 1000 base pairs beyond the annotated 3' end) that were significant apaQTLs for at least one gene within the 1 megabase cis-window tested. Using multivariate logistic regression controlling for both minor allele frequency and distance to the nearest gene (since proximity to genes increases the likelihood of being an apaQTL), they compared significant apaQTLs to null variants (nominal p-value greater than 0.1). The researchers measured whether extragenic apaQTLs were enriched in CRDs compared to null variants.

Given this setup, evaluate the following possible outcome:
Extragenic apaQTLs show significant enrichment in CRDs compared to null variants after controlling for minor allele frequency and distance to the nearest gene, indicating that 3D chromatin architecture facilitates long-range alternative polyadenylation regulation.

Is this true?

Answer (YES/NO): YES